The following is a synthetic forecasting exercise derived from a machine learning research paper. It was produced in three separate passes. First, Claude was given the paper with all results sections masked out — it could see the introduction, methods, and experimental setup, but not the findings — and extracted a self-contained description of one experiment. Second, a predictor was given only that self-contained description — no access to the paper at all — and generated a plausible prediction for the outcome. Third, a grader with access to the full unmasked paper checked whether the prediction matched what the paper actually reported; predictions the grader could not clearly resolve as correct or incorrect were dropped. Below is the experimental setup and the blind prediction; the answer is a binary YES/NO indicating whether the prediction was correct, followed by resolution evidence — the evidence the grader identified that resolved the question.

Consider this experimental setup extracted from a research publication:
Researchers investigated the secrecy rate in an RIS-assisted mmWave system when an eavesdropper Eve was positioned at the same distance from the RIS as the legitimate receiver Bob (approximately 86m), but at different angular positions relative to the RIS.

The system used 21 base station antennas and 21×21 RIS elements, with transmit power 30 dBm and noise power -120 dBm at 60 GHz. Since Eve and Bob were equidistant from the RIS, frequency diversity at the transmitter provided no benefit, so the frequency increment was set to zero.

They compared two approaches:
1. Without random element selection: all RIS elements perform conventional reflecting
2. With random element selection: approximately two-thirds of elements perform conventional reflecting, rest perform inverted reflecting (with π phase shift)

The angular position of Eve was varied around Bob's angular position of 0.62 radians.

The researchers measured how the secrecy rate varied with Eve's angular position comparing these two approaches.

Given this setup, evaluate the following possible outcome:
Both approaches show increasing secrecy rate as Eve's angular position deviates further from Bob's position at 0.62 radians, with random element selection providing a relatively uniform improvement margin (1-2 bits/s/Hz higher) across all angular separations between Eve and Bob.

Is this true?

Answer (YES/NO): NO